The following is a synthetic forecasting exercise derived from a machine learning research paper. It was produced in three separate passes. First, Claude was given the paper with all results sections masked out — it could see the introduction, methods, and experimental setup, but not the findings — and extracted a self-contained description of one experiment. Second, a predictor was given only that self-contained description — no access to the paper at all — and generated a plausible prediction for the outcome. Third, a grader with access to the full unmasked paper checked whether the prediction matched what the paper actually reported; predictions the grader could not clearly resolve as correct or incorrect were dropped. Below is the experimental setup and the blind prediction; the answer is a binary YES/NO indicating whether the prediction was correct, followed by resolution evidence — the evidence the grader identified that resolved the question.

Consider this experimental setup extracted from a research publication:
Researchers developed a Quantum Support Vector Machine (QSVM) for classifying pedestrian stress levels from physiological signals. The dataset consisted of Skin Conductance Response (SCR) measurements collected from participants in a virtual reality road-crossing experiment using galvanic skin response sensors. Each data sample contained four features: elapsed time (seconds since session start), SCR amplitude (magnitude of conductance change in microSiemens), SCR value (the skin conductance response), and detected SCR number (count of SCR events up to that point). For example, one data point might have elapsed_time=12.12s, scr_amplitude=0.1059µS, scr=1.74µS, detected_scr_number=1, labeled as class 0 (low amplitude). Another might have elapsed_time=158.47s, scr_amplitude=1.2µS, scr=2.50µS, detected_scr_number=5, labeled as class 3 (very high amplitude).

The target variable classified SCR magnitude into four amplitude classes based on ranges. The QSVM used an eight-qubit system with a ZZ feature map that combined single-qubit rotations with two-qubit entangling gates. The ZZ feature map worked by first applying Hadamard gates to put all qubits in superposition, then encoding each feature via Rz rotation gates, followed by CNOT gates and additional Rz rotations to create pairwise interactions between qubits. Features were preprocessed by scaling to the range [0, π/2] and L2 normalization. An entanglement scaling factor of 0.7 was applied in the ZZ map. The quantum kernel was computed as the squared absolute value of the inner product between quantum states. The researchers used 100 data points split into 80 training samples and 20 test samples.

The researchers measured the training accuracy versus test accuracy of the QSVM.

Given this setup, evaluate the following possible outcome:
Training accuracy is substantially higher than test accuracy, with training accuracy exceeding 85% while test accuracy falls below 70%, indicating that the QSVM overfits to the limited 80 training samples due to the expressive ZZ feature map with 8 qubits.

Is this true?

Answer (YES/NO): NO